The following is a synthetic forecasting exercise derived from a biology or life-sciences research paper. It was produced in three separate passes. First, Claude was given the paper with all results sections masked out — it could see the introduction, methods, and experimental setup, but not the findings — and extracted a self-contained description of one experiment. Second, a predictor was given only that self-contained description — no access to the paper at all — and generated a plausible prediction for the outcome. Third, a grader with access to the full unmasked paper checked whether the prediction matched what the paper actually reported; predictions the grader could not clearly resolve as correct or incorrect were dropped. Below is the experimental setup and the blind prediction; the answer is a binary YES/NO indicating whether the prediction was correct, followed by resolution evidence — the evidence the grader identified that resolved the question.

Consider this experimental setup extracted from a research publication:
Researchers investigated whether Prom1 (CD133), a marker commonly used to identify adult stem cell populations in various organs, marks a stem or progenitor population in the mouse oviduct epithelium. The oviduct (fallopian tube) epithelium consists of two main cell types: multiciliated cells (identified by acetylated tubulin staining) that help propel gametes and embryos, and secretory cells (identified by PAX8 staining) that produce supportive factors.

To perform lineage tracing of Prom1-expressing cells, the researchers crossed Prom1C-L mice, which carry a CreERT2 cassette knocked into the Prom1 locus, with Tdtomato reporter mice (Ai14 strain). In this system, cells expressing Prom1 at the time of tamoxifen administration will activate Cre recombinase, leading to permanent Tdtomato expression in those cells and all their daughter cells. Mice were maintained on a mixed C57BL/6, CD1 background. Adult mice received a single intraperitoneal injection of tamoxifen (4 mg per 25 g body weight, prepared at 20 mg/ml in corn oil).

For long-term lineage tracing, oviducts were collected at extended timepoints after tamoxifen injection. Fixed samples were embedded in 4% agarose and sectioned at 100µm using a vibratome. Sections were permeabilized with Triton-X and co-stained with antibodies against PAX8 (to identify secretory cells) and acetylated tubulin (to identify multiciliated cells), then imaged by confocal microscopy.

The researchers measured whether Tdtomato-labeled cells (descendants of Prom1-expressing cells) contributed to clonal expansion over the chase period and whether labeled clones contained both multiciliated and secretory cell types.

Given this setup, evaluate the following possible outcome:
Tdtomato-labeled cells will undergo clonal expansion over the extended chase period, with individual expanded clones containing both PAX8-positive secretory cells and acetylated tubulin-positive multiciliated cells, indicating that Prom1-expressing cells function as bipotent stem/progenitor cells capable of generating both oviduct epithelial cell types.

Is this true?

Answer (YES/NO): NO